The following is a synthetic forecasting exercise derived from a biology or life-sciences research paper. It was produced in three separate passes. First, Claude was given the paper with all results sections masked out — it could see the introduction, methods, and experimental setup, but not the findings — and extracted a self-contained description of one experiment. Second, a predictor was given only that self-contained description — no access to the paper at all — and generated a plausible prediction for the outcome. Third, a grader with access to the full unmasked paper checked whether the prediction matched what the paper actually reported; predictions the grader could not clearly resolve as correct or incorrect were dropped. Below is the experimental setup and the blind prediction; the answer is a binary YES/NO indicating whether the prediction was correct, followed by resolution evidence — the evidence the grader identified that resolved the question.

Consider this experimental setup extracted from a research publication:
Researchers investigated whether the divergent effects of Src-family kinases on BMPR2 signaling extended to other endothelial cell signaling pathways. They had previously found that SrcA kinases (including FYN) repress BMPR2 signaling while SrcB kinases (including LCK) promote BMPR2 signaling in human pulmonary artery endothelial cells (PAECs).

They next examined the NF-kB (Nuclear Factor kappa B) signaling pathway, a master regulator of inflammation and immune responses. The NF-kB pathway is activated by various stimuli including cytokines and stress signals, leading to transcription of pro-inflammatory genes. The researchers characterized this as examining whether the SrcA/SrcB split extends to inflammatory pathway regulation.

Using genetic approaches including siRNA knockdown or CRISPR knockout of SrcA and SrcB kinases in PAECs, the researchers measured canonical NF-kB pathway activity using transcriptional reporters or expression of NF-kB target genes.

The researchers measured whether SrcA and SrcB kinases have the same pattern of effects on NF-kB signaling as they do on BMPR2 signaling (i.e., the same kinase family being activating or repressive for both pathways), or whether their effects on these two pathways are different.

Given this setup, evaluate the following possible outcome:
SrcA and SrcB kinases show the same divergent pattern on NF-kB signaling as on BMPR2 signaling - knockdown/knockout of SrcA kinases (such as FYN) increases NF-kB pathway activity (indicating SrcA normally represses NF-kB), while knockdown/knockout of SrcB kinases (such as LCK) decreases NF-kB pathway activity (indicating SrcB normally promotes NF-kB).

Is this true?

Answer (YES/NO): NO